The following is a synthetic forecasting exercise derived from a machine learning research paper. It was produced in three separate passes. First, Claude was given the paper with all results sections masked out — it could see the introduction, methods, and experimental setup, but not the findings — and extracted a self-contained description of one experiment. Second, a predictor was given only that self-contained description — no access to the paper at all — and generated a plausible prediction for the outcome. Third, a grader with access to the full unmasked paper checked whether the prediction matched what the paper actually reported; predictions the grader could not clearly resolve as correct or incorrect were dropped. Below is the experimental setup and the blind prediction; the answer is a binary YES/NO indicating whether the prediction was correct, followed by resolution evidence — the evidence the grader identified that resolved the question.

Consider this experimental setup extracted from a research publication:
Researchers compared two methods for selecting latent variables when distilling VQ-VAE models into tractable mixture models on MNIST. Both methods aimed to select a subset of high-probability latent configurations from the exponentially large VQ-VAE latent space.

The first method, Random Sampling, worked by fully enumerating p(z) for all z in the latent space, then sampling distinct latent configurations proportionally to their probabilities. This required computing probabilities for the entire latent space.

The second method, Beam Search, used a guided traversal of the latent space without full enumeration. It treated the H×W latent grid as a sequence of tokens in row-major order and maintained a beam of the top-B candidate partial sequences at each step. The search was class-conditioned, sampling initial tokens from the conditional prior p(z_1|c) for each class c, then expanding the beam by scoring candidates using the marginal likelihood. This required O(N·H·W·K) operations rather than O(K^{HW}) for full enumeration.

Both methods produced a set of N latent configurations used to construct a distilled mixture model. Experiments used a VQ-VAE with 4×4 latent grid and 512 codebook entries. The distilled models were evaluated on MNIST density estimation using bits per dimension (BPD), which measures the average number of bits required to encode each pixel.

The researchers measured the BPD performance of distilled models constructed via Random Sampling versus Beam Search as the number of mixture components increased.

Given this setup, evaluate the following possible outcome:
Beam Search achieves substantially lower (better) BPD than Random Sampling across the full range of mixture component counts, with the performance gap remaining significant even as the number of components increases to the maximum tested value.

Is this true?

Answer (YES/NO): NO